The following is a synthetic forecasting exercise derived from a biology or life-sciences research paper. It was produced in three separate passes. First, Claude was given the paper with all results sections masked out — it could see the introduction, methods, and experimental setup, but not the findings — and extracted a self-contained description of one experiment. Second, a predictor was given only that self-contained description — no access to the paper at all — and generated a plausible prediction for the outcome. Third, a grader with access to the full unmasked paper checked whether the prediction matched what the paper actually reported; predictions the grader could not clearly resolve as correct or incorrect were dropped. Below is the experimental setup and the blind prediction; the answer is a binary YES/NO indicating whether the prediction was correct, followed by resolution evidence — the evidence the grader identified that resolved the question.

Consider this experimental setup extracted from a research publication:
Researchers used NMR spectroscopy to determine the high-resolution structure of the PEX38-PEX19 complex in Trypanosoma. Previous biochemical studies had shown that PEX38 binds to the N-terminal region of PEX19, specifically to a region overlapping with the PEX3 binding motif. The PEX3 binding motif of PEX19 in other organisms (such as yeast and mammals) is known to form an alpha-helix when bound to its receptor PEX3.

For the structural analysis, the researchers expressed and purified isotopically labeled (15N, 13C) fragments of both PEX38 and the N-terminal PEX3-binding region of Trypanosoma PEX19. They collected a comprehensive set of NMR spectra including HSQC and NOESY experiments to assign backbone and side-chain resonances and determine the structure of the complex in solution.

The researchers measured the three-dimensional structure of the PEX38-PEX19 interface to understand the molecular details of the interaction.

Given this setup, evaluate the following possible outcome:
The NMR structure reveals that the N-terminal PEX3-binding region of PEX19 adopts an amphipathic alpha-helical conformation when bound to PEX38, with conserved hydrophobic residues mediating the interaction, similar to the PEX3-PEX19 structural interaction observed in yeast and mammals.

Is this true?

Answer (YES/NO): YES